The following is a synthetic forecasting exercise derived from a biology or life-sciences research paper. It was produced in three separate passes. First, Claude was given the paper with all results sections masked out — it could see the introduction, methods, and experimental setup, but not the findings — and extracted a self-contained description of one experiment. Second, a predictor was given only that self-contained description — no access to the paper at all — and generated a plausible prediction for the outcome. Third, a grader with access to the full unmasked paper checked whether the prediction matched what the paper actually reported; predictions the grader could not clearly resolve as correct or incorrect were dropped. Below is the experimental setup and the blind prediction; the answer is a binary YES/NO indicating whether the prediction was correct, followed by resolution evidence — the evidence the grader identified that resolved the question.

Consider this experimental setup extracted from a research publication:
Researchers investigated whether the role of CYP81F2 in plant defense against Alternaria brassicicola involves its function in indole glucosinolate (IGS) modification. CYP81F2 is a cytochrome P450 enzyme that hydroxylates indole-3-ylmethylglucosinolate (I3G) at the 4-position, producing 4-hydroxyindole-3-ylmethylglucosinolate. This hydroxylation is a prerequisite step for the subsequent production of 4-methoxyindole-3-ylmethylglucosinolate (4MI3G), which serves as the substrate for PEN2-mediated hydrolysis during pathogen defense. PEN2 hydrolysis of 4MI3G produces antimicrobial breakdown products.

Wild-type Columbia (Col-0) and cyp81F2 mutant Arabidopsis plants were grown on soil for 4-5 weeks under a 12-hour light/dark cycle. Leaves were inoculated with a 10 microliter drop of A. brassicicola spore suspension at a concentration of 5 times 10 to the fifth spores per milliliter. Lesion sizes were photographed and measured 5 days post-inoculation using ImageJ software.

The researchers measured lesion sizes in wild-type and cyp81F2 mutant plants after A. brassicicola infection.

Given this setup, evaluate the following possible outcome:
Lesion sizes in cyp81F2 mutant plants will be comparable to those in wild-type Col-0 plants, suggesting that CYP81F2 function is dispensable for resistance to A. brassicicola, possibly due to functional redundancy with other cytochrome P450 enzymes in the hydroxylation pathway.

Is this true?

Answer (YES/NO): NO